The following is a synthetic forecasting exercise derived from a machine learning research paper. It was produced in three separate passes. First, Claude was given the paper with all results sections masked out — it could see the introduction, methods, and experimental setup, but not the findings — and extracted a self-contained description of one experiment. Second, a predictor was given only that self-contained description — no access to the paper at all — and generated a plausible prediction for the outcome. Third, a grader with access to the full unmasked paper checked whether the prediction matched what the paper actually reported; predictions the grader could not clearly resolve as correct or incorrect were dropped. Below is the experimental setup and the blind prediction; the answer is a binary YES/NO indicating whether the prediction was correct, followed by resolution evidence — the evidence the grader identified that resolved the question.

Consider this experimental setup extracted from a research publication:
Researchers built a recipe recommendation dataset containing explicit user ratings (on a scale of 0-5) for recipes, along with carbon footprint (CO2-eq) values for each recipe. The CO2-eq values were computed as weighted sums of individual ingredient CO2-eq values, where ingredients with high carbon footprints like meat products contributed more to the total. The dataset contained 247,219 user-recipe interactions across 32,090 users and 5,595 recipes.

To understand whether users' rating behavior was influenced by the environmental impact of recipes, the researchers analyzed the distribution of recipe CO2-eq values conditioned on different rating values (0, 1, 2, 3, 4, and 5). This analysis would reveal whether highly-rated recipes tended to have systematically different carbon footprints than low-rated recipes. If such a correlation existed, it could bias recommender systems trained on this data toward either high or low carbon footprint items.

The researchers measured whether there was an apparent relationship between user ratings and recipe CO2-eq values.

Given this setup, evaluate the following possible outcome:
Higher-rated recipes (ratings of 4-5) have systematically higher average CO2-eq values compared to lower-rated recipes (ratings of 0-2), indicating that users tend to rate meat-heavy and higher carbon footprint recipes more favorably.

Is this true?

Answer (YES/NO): NO